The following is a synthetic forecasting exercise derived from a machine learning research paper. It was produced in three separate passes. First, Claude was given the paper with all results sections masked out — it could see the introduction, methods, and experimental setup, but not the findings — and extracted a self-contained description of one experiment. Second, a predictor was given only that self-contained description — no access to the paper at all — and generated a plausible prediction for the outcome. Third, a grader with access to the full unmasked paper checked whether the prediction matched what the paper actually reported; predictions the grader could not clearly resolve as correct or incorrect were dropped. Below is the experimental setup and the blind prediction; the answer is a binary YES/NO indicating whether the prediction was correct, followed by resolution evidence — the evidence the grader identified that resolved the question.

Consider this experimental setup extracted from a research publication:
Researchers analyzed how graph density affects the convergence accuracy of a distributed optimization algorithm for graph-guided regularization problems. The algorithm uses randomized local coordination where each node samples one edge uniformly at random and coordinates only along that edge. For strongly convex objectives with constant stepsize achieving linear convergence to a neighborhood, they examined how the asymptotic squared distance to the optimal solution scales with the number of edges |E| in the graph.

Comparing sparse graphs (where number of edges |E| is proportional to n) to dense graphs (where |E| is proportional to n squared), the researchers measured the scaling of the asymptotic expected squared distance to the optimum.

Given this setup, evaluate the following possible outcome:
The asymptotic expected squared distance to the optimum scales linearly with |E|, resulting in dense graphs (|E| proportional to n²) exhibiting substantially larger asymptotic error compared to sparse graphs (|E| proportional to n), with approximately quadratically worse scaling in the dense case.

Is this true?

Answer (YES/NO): NO